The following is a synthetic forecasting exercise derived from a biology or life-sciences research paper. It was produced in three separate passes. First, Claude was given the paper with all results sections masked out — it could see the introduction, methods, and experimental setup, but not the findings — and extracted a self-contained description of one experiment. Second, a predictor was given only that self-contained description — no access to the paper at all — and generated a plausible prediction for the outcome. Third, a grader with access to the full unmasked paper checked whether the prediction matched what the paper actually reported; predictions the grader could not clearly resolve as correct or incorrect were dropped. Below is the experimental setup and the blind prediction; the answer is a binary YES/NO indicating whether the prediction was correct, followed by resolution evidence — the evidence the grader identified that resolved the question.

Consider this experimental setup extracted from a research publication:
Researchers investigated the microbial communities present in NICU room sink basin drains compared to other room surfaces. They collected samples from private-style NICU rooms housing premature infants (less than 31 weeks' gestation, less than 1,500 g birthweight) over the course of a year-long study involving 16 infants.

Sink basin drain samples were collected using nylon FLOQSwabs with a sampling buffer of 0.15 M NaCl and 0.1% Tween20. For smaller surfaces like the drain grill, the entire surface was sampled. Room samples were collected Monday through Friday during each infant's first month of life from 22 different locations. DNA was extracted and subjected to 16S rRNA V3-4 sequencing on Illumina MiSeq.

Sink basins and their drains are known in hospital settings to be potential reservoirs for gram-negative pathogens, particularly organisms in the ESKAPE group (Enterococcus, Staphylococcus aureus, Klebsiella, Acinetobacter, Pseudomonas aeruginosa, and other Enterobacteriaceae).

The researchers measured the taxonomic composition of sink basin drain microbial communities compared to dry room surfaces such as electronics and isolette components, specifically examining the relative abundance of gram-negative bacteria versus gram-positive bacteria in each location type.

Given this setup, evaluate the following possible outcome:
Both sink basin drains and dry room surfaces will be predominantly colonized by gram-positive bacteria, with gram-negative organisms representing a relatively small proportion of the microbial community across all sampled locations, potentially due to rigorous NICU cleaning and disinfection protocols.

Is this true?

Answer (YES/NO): NO